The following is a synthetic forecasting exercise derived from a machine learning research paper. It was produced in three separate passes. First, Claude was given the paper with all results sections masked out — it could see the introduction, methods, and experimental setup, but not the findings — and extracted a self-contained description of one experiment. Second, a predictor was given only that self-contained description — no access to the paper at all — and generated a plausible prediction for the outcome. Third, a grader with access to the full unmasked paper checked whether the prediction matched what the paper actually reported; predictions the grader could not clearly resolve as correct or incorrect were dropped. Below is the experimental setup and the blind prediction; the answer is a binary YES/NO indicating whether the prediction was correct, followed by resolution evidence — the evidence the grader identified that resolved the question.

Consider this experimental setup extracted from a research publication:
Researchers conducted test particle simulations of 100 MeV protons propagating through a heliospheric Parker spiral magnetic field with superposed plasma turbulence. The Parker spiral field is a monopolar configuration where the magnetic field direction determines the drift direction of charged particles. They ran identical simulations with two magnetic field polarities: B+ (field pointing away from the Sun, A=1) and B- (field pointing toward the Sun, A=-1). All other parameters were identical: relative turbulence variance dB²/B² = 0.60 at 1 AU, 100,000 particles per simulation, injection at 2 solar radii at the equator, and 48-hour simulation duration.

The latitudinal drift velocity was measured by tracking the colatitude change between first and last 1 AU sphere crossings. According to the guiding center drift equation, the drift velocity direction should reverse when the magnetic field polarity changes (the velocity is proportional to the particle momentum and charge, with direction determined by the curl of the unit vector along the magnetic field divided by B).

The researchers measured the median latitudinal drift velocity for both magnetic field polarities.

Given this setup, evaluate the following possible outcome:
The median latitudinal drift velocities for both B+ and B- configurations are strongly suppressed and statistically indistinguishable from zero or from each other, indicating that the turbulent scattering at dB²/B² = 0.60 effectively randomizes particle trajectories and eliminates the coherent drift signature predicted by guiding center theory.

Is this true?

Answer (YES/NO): NO